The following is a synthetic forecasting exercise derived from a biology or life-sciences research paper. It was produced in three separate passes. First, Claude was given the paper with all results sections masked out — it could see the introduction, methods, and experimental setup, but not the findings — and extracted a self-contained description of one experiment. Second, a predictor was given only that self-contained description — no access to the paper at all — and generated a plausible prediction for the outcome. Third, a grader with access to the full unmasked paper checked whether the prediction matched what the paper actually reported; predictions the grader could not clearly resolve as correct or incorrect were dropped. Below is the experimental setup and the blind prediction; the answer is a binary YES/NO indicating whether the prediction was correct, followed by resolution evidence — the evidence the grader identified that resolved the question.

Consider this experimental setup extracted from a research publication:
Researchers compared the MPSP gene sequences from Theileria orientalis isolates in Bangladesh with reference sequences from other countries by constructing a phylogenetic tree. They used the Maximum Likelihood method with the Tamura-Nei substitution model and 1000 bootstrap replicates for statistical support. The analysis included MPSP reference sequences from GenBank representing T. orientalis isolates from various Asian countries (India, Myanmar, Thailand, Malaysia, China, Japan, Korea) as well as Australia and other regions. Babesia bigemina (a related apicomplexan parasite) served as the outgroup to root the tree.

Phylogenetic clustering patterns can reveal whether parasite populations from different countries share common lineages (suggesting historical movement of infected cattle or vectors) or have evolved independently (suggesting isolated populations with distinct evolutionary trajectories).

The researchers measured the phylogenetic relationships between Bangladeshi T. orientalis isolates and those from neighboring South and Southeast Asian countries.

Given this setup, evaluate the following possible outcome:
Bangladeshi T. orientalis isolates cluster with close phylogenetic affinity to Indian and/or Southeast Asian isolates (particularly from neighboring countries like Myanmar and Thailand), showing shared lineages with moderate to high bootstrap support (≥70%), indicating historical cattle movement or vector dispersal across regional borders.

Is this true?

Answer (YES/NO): YES